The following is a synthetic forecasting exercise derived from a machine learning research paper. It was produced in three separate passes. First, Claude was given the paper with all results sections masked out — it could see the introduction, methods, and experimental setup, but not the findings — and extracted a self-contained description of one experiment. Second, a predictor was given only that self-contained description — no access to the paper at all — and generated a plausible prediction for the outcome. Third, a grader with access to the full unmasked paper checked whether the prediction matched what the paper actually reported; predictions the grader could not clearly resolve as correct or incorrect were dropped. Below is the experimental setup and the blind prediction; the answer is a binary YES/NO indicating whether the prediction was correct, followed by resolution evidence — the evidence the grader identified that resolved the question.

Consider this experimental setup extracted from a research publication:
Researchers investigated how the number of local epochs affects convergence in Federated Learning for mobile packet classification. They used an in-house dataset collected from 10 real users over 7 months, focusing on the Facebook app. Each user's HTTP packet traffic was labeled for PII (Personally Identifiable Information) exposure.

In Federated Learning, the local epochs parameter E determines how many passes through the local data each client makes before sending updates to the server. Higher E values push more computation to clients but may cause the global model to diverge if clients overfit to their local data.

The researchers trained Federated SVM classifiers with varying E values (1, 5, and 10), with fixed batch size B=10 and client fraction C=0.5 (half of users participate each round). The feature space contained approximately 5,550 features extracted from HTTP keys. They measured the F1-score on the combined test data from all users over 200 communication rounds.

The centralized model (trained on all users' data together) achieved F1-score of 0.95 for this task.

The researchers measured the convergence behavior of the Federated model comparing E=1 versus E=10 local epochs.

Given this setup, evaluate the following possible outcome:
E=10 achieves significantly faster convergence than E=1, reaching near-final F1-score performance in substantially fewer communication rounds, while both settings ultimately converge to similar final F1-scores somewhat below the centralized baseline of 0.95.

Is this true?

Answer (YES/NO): NO